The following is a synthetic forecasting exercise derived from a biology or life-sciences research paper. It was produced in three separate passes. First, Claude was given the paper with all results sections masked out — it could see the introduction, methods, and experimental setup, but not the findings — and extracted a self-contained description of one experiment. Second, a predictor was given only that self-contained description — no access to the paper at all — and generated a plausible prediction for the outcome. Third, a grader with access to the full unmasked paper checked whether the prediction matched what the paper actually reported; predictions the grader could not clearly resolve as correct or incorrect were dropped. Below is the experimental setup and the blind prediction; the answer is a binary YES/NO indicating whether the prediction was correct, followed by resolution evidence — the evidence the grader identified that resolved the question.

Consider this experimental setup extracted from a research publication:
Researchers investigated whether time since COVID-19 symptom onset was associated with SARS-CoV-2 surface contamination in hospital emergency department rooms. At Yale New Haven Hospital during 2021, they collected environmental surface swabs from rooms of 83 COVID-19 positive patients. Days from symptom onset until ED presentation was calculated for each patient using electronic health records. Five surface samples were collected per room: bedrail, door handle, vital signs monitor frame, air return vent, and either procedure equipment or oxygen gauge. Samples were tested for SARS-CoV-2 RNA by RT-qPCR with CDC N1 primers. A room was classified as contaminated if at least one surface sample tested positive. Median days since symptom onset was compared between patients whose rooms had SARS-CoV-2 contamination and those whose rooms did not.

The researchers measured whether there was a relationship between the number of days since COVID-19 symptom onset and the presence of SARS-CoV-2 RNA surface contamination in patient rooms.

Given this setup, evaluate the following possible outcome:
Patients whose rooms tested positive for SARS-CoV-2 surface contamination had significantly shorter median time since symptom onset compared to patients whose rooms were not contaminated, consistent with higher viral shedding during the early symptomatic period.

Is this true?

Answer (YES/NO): NO